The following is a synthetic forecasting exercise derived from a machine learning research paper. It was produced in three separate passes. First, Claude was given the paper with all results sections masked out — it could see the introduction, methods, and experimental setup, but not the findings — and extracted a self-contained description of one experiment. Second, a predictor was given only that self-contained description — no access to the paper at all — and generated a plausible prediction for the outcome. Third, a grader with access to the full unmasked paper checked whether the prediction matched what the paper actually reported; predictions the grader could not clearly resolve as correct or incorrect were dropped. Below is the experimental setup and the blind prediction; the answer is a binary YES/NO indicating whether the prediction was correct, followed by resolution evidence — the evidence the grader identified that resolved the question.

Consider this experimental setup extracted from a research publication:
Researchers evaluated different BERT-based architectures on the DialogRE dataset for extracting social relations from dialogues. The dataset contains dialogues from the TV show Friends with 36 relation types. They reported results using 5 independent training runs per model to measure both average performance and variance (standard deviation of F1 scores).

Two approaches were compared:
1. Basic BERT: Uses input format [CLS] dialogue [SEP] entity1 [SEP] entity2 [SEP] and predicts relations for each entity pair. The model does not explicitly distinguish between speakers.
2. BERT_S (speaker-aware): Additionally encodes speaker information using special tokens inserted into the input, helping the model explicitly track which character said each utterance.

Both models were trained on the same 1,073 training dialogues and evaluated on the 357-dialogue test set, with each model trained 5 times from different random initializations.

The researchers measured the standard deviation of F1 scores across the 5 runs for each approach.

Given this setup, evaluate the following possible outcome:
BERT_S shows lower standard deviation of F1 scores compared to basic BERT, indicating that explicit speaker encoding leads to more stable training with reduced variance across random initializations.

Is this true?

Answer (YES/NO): NO